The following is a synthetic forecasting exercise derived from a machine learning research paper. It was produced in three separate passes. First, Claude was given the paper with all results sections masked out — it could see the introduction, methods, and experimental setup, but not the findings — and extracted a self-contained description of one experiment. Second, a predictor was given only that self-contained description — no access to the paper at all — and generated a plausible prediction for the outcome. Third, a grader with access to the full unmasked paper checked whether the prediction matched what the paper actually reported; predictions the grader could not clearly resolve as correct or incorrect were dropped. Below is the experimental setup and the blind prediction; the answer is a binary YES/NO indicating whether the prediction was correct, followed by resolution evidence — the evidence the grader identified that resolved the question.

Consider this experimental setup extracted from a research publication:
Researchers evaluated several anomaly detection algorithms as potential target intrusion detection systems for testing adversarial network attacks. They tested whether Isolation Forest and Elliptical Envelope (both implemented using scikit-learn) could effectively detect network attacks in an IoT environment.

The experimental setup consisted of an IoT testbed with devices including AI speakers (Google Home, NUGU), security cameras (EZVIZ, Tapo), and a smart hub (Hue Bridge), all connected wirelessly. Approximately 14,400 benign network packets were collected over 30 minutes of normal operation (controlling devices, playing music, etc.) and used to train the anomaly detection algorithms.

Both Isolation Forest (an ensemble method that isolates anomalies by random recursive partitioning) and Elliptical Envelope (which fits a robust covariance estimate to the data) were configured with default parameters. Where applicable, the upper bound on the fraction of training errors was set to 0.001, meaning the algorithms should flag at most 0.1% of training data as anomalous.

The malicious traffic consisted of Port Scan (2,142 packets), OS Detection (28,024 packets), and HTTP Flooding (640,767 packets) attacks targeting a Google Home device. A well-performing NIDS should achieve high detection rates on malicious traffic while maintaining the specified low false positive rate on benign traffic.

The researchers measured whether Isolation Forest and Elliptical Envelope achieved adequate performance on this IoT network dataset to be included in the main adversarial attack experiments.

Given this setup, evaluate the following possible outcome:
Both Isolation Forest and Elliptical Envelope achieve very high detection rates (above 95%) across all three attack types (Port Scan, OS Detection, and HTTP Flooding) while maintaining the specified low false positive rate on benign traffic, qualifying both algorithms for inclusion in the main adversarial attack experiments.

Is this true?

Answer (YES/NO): NO